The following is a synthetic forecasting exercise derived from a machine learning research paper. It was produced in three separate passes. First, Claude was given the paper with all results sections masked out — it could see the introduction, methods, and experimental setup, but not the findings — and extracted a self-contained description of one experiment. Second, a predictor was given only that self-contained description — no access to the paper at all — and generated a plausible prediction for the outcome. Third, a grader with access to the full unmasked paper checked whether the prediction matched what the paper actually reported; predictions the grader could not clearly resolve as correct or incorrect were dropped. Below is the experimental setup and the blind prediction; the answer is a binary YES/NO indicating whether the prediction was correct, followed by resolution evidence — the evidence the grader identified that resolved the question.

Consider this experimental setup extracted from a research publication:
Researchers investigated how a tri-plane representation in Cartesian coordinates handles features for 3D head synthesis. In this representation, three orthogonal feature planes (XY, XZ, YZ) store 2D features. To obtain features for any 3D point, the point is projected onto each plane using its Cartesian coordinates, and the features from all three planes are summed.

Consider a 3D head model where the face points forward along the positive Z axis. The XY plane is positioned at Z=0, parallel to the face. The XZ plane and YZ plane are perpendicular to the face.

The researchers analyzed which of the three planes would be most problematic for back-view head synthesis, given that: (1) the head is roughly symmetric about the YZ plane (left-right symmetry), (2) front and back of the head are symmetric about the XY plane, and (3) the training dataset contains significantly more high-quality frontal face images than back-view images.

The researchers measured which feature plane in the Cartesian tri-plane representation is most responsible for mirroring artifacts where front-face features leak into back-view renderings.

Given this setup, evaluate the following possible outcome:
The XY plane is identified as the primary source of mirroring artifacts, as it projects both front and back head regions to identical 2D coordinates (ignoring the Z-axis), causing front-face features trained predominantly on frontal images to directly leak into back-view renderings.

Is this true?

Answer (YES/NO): YES